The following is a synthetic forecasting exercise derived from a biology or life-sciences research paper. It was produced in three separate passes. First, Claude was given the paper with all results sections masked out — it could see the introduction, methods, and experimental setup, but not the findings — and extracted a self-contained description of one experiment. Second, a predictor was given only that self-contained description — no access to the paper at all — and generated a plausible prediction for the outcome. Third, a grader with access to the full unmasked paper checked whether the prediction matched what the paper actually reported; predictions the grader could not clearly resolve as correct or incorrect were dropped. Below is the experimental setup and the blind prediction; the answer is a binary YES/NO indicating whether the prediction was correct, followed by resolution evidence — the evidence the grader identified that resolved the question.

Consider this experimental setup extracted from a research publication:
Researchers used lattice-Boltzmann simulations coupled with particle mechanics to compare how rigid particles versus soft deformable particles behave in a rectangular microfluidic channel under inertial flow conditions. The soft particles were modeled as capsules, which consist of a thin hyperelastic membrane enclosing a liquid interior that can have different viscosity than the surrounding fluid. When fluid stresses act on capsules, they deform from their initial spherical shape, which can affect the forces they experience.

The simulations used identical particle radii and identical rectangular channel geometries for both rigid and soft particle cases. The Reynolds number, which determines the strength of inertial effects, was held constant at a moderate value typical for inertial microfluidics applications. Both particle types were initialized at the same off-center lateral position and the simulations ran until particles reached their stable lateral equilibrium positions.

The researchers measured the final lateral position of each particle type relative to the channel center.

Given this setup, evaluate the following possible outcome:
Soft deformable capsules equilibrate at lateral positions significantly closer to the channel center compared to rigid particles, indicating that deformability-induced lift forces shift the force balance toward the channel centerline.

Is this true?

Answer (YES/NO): YES